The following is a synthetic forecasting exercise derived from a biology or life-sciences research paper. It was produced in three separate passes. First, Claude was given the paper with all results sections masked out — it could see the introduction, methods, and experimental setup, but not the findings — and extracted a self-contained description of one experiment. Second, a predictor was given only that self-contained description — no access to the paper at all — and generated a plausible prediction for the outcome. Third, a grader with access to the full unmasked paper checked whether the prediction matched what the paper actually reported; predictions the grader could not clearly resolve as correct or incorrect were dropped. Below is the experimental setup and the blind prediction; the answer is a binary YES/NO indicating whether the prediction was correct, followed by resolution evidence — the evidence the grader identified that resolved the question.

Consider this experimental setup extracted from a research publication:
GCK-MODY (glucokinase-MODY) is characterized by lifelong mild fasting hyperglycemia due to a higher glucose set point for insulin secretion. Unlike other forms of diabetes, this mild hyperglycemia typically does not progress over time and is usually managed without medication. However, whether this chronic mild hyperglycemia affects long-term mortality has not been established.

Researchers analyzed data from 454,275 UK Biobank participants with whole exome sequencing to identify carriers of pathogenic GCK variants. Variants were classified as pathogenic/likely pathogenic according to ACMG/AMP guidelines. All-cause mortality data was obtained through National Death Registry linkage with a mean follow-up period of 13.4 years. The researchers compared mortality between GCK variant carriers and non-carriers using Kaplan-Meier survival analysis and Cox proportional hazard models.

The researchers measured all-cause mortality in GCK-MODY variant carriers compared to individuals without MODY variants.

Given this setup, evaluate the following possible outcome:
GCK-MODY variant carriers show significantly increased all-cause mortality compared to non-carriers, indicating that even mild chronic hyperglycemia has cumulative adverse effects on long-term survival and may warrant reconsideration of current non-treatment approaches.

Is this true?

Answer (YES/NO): NO